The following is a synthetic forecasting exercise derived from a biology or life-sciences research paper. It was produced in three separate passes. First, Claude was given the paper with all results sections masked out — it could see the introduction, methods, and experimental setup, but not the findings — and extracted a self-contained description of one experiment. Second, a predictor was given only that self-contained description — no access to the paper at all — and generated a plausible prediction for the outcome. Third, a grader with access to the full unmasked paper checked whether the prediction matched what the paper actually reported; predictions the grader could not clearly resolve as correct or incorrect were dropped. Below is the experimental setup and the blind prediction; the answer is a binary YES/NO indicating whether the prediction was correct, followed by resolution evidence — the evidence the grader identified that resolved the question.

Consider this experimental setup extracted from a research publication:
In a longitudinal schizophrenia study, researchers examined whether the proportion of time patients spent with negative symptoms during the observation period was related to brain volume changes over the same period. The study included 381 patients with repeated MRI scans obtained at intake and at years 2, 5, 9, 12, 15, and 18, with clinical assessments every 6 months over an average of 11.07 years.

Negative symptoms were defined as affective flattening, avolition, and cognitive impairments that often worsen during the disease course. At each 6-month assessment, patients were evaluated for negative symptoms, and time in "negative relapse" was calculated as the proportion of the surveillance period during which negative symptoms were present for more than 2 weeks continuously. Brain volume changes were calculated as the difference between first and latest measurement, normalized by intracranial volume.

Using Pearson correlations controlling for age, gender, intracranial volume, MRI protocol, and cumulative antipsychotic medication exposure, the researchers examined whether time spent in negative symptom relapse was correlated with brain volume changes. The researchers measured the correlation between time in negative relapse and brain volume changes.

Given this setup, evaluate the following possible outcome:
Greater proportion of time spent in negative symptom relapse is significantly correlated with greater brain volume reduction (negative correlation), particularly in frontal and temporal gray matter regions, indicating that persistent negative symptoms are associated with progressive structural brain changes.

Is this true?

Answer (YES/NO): NO